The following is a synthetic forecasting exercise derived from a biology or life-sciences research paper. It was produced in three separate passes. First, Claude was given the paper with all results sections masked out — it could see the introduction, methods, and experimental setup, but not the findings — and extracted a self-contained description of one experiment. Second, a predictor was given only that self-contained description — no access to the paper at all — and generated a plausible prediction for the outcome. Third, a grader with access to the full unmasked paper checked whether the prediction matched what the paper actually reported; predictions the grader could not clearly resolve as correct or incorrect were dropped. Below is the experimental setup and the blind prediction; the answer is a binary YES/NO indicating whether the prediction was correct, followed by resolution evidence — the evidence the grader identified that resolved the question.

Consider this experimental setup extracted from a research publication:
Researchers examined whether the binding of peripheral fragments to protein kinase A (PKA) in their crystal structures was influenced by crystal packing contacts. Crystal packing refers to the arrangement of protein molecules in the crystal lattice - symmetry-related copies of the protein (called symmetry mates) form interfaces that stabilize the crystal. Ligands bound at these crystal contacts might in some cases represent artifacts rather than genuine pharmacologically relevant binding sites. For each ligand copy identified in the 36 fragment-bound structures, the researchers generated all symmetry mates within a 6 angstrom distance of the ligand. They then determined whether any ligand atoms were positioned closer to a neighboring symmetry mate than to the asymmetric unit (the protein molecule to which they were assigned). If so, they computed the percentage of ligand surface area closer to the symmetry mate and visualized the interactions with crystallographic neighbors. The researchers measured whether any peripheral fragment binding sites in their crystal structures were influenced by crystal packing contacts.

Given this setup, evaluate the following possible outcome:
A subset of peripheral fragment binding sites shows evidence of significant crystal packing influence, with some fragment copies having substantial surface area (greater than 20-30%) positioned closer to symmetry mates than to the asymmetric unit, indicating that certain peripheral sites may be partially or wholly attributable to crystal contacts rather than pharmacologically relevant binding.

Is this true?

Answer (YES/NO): YES